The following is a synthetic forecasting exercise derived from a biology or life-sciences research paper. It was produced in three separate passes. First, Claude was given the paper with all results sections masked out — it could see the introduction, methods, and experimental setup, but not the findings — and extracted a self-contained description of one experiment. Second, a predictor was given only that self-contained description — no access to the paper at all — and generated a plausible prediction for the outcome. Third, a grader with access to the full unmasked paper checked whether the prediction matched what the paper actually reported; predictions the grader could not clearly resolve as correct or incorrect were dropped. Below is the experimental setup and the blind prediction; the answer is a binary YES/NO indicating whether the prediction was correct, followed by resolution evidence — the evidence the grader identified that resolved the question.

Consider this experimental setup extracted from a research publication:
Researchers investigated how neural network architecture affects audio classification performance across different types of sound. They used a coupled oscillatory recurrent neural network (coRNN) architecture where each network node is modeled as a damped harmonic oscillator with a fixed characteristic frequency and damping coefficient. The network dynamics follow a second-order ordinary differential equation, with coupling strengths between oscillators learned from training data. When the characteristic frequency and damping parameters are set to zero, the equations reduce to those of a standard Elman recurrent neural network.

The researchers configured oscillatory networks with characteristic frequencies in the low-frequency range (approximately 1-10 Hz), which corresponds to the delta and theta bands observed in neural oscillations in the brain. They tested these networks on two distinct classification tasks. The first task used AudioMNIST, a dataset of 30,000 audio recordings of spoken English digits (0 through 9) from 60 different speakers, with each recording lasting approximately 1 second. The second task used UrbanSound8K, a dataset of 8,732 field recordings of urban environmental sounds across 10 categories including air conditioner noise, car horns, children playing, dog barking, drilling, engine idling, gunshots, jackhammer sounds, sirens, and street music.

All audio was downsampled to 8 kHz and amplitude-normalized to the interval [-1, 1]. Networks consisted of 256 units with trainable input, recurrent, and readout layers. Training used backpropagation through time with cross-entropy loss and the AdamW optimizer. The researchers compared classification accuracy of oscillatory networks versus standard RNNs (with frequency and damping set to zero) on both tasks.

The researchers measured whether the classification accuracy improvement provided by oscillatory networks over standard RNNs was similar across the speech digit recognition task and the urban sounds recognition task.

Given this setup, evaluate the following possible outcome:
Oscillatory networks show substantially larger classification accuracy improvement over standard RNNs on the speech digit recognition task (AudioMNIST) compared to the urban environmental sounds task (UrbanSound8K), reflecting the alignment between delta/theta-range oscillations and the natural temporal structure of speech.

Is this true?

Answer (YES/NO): YES